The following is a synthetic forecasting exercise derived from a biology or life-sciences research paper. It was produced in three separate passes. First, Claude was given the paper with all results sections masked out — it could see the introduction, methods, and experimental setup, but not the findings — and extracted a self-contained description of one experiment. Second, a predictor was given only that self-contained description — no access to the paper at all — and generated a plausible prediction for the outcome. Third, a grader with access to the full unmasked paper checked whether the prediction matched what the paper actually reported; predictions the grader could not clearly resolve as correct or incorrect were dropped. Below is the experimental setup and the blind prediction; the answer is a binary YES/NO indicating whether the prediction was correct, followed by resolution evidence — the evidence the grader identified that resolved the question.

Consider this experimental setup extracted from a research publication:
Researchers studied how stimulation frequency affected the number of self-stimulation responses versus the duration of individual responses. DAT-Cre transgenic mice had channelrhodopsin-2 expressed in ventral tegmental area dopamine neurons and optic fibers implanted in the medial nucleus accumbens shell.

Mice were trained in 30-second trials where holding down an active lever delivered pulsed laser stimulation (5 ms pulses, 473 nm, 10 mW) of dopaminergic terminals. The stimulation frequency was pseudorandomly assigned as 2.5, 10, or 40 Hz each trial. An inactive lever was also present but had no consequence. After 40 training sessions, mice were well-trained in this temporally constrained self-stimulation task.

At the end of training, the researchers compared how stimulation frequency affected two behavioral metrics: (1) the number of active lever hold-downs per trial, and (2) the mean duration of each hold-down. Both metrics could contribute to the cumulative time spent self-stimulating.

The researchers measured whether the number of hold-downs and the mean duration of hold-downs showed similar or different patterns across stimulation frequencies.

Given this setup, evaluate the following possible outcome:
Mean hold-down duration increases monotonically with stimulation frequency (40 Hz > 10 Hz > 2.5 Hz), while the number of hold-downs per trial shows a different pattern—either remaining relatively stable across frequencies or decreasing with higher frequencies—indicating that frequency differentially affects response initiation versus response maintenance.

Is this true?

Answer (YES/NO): NO